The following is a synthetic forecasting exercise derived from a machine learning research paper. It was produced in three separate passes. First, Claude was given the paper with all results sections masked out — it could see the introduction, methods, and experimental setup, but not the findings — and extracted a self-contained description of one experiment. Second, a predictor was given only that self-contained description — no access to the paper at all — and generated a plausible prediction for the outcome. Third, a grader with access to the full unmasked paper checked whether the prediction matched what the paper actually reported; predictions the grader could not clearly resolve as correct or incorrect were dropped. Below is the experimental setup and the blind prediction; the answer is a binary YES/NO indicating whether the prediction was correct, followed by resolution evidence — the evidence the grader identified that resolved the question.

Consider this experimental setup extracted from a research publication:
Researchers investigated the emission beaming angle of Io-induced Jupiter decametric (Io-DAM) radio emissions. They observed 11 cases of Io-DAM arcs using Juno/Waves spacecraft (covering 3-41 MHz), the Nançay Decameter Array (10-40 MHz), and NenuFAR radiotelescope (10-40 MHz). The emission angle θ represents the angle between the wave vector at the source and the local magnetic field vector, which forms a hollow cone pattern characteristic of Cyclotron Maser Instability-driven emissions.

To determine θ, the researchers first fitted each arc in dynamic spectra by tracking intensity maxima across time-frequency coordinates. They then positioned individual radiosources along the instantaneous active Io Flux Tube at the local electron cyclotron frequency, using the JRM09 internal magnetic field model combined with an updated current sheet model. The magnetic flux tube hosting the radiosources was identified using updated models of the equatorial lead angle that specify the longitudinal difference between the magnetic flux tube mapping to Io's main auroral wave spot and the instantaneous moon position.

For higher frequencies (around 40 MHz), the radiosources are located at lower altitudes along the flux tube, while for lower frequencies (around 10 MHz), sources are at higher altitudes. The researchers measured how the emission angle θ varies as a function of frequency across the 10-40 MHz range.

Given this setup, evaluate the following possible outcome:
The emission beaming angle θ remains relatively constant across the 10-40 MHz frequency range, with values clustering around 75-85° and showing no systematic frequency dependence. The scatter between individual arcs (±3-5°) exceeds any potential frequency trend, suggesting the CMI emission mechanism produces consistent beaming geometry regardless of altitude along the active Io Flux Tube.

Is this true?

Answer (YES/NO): NO